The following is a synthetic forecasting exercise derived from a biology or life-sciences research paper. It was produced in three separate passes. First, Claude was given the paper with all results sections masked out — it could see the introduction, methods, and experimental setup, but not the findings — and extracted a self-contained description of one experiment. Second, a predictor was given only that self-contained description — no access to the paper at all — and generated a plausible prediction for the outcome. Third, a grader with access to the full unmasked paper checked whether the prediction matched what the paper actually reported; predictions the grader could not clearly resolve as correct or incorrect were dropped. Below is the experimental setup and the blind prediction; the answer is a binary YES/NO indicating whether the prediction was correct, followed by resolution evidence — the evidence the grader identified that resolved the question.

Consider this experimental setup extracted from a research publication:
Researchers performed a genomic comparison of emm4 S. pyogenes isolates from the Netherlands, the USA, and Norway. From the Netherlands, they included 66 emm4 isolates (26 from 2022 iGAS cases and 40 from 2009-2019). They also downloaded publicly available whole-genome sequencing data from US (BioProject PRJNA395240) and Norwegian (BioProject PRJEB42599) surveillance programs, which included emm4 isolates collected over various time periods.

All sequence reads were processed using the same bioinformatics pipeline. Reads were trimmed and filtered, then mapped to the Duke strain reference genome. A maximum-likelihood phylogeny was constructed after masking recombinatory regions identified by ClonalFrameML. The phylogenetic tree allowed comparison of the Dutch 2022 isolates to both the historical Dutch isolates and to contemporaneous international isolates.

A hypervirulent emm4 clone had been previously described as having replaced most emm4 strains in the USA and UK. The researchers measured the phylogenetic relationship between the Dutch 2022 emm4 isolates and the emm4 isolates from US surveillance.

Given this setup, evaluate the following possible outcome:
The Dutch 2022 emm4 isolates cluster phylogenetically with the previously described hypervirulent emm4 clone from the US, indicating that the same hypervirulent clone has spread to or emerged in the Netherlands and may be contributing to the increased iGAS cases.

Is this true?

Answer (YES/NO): NO